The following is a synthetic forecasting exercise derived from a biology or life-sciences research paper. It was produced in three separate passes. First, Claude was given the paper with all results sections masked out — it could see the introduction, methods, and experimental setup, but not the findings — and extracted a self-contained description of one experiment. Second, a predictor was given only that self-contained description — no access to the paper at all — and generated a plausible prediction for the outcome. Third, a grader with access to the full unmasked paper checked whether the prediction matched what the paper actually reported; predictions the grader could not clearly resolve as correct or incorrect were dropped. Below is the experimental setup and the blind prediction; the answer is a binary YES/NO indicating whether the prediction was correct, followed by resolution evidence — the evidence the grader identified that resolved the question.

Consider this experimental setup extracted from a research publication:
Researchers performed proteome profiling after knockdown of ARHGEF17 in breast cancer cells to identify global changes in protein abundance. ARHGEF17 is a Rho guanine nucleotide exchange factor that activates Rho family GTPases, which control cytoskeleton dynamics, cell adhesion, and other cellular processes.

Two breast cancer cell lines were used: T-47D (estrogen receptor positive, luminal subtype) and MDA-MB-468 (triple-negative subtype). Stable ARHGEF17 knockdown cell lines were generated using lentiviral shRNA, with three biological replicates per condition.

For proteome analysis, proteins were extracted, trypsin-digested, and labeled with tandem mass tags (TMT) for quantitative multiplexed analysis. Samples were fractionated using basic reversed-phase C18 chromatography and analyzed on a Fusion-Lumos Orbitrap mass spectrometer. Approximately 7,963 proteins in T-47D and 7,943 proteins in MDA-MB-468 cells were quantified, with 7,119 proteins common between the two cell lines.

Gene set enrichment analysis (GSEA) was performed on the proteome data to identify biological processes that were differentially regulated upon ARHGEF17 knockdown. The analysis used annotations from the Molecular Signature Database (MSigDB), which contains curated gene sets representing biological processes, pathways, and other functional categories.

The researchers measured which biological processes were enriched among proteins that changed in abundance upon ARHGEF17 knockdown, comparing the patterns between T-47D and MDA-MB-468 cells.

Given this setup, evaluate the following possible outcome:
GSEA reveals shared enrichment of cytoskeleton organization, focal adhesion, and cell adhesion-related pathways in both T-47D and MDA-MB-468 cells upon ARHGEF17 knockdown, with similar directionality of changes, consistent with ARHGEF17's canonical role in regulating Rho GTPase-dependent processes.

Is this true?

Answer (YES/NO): NO